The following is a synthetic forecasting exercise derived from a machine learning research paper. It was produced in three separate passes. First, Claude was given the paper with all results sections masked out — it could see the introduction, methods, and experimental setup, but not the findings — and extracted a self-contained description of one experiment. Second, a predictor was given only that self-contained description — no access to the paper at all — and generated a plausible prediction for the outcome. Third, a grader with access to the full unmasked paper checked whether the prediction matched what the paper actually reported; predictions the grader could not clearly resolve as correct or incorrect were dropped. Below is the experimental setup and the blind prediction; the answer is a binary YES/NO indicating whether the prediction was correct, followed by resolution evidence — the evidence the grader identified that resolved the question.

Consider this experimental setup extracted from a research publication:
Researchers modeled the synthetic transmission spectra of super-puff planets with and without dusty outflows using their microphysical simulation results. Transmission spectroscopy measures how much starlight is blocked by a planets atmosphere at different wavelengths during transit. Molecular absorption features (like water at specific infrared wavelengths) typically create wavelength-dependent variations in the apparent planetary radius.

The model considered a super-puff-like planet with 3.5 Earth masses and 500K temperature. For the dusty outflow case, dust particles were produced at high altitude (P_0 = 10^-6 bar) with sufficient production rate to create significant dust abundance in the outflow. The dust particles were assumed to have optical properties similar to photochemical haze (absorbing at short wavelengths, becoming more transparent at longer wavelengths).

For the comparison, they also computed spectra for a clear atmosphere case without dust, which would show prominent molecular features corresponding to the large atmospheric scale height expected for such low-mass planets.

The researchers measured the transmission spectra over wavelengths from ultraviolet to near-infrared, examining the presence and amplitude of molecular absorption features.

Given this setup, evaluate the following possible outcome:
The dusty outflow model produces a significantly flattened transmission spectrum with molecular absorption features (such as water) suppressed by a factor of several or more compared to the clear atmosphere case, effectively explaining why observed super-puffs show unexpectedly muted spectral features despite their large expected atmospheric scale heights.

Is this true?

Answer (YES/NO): YES